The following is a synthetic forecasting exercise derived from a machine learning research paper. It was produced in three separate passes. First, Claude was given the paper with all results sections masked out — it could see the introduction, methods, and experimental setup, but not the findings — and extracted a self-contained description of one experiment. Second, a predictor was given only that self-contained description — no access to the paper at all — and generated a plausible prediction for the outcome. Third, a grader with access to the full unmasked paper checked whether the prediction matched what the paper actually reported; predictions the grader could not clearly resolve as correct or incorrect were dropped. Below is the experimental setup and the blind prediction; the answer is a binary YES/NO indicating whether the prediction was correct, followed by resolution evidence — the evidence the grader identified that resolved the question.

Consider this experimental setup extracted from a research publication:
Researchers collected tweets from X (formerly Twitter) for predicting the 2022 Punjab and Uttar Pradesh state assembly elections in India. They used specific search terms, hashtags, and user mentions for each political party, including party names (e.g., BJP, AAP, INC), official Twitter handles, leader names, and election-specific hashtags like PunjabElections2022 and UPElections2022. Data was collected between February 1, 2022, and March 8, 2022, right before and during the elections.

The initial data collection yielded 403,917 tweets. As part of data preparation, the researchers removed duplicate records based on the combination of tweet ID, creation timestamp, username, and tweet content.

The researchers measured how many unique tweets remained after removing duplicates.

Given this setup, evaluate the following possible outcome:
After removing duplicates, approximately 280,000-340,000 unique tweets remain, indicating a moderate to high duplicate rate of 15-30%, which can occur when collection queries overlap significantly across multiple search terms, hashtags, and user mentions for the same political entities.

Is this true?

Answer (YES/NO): NO